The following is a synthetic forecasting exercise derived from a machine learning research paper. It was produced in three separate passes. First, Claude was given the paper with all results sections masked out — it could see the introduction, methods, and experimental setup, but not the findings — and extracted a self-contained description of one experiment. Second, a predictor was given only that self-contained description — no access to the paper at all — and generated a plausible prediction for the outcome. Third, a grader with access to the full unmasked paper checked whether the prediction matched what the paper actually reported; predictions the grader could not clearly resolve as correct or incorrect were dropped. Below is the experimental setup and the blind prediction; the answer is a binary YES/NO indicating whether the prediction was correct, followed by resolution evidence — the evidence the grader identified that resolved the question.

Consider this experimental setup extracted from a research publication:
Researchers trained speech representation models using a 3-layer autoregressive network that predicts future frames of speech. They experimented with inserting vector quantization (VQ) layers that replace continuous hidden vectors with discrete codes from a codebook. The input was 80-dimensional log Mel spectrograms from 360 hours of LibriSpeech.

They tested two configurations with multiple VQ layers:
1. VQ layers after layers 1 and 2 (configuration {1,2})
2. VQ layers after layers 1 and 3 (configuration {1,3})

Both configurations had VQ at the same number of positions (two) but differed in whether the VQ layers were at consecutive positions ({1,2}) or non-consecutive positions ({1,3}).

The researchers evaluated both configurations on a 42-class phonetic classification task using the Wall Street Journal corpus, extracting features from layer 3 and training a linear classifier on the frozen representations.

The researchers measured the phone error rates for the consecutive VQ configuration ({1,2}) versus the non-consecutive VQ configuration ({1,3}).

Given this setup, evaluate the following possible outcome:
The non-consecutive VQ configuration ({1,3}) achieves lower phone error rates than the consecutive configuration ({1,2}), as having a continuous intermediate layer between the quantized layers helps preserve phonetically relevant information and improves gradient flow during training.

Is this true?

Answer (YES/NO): YES